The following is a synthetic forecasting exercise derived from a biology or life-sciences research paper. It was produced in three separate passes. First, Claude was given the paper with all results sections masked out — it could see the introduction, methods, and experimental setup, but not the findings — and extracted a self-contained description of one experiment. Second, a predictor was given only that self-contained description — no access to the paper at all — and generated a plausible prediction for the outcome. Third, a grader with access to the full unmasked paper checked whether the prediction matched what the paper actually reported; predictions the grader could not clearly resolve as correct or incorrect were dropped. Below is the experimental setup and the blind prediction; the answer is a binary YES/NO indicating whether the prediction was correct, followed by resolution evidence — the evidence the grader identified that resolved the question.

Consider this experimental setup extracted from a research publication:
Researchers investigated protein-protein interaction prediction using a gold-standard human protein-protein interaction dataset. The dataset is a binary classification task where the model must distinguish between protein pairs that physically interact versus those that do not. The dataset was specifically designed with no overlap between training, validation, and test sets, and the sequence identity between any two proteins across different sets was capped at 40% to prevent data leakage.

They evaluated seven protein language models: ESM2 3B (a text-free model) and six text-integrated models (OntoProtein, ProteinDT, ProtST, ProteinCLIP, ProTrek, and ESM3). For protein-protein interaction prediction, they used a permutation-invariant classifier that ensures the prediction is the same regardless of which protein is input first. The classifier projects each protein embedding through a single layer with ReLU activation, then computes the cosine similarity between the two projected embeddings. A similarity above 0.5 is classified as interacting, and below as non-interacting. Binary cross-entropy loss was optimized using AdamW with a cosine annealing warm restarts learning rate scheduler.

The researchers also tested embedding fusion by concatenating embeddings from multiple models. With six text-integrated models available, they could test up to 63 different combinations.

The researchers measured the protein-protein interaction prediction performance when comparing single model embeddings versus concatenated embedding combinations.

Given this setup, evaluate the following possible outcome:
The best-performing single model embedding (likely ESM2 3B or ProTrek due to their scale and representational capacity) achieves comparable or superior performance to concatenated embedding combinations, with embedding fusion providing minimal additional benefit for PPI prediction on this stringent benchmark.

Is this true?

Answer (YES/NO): NO